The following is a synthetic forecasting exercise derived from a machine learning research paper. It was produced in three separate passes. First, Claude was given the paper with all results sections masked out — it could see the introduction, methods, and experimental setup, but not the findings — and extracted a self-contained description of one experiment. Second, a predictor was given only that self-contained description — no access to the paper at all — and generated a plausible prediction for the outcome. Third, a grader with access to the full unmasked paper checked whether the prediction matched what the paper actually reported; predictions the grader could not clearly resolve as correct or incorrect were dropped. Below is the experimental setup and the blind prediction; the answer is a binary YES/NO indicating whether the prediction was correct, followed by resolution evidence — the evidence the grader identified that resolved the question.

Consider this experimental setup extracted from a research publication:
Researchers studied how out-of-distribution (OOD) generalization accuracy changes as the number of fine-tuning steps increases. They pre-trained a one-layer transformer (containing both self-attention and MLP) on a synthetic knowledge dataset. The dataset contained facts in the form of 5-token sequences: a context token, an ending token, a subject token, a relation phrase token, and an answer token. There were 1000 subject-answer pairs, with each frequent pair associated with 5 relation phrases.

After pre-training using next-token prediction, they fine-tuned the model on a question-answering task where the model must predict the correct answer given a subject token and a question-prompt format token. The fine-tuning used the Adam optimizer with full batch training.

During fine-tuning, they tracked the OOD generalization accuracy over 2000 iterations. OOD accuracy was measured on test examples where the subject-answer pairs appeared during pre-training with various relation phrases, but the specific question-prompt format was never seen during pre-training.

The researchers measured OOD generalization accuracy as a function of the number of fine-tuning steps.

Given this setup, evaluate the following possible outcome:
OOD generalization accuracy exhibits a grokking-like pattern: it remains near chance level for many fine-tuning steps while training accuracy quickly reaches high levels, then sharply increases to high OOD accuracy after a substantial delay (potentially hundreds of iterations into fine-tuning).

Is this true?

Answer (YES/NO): NO